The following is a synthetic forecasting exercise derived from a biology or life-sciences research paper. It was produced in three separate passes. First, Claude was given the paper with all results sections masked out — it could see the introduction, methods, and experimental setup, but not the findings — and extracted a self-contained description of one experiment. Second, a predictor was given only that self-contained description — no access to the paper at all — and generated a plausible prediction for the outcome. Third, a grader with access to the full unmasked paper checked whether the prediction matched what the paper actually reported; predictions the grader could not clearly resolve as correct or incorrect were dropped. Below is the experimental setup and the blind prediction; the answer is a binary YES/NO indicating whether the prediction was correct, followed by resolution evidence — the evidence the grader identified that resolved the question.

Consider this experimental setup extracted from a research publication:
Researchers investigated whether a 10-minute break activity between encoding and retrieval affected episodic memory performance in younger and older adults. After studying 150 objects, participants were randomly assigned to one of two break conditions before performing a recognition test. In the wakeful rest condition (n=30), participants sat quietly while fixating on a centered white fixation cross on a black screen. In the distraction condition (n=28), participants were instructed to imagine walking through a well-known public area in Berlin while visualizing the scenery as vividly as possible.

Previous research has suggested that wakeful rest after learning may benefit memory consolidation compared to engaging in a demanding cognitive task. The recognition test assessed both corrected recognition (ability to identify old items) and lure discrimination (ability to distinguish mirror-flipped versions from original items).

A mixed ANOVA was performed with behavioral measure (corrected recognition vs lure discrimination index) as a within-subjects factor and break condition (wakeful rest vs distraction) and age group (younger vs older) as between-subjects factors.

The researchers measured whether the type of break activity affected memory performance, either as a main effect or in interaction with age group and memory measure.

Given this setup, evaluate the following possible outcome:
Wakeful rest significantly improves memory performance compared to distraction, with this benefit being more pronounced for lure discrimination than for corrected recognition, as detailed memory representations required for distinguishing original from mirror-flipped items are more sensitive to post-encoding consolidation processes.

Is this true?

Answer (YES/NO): NO